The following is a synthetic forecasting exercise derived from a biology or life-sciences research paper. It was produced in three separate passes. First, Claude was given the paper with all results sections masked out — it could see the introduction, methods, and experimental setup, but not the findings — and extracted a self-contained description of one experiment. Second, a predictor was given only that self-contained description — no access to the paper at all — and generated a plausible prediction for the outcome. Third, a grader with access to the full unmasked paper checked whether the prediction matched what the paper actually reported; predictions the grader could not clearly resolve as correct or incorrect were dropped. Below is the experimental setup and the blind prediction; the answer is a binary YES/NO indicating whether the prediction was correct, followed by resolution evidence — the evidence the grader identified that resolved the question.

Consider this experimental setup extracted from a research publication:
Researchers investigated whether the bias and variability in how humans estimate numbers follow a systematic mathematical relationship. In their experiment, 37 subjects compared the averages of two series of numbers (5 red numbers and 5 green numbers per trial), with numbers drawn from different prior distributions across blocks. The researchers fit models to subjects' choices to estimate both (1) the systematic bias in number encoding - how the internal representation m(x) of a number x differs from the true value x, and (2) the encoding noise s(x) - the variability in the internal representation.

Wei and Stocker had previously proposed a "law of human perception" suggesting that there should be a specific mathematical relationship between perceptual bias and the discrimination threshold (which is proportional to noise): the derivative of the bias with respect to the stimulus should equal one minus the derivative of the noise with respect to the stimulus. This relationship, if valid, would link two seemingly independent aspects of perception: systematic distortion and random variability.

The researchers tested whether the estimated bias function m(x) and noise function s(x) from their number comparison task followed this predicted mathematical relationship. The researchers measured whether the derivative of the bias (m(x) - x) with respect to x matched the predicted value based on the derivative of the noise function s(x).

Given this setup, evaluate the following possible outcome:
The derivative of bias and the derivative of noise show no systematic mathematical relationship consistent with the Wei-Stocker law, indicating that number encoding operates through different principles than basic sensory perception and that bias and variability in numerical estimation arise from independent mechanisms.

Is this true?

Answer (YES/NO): NO